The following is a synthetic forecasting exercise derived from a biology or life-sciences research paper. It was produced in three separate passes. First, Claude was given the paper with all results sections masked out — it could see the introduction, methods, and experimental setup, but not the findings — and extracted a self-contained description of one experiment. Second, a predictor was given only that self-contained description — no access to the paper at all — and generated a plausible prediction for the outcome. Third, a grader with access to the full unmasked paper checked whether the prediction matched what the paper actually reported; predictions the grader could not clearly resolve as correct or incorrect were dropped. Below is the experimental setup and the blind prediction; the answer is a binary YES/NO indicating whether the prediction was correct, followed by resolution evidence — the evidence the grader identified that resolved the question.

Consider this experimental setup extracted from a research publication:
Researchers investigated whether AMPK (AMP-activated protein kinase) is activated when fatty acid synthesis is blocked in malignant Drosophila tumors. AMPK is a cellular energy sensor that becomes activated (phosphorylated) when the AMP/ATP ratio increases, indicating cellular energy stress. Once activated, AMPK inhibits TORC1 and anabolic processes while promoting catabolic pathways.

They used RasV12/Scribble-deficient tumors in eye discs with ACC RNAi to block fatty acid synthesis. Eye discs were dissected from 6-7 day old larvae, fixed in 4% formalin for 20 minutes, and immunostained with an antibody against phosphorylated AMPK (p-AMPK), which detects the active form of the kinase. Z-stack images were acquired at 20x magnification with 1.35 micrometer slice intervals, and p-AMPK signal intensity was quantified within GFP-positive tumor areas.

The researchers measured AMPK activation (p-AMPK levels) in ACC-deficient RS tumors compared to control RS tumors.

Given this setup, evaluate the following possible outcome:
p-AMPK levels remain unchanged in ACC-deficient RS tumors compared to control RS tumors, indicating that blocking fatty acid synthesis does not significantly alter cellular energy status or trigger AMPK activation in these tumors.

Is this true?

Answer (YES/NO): NO